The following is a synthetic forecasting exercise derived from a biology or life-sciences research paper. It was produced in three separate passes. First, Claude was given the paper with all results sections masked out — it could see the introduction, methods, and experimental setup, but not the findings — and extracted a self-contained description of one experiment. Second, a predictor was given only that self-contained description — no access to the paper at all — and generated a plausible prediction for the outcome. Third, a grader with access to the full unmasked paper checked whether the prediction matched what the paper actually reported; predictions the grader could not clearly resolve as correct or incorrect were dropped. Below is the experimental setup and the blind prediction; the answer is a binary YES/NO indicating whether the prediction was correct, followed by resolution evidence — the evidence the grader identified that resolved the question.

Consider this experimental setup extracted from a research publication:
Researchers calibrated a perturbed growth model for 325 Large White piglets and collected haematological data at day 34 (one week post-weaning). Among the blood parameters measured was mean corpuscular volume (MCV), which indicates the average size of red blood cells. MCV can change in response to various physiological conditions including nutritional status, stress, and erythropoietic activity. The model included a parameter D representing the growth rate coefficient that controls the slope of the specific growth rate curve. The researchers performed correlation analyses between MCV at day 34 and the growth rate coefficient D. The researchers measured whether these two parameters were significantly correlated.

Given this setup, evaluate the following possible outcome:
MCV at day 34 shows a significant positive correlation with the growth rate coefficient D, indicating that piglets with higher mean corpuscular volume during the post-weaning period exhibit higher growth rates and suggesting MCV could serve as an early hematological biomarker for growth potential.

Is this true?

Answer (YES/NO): NO